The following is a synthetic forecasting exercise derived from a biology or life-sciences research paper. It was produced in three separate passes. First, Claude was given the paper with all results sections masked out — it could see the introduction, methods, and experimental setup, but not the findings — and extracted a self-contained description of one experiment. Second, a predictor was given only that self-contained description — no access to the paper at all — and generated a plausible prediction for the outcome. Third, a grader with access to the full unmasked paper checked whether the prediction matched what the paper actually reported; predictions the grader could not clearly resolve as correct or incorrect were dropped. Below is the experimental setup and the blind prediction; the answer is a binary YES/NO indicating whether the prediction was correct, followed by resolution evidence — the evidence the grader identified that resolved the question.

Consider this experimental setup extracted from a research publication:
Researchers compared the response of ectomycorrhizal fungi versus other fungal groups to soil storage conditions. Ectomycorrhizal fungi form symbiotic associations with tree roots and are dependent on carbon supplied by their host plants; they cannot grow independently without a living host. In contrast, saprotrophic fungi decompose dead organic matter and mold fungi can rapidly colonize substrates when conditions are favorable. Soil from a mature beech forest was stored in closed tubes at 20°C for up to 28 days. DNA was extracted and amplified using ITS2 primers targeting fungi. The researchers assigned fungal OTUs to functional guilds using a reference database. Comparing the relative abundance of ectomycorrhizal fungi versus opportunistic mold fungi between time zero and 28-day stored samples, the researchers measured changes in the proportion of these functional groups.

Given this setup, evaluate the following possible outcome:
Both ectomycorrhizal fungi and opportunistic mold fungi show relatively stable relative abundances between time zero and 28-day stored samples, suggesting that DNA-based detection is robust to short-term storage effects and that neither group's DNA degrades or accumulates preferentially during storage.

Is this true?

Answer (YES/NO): NO